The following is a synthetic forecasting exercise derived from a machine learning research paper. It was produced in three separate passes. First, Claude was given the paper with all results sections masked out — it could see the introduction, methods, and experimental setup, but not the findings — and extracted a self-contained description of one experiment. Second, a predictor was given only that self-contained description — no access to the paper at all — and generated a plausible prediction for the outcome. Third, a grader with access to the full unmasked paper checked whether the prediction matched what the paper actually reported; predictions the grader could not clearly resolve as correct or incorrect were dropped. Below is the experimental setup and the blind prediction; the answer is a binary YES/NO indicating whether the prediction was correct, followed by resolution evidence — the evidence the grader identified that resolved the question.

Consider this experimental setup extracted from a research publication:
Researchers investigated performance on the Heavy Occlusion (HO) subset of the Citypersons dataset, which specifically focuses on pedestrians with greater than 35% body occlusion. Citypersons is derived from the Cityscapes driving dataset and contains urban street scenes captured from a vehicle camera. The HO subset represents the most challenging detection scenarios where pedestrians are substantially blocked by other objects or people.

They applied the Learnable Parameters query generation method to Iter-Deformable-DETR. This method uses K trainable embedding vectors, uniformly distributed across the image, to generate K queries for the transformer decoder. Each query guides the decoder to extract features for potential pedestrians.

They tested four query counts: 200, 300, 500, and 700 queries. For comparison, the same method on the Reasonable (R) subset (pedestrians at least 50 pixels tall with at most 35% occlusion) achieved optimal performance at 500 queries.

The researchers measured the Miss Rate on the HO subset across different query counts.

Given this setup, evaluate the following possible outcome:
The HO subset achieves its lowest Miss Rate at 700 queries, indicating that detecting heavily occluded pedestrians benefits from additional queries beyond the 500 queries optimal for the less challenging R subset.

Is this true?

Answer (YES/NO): NO